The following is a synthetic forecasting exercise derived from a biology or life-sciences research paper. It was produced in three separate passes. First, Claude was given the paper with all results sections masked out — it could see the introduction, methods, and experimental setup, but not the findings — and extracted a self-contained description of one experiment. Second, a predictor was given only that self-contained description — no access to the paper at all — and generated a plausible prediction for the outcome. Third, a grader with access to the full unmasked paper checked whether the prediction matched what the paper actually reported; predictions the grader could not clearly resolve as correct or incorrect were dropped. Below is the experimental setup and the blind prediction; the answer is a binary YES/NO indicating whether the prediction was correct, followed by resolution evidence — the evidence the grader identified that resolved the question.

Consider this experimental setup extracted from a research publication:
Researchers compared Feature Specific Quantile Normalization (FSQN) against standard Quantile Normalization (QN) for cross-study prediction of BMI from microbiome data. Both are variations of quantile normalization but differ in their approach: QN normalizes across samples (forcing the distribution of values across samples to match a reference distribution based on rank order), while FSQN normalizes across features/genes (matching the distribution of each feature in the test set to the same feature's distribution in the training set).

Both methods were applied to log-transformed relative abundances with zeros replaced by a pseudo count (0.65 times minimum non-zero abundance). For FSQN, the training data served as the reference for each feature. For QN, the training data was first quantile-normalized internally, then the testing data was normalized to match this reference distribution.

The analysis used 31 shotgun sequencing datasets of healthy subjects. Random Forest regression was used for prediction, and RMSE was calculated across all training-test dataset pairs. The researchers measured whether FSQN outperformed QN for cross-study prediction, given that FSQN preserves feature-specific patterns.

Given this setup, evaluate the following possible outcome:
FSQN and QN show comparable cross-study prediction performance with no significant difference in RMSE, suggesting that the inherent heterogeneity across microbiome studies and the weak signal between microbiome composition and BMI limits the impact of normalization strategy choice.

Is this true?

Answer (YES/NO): YES